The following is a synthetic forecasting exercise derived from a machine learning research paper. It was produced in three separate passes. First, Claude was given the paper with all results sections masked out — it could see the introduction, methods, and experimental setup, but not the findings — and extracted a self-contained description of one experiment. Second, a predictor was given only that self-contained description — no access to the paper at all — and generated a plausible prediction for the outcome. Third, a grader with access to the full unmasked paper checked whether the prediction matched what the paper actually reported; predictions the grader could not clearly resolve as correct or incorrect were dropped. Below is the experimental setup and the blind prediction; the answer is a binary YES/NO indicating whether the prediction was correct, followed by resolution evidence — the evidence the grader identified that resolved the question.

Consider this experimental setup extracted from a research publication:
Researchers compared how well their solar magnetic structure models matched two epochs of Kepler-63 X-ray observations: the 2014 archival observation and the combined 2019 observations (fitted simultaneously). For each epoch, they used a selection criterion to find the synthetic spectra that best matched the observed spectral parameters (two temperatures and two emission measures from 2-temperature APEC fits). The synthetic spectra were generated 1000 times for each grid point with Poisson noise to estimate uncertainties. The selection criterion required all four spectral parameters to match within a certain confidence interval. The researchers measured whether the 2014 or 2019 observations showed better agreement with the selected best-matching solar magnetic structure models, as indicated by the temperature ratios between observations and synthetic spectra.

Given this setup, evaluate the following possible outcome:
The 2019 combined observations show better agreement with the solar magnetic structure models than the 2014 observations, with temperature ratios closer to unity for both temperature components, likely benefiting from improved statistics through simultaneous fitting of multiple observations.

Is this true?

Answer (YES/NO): YES